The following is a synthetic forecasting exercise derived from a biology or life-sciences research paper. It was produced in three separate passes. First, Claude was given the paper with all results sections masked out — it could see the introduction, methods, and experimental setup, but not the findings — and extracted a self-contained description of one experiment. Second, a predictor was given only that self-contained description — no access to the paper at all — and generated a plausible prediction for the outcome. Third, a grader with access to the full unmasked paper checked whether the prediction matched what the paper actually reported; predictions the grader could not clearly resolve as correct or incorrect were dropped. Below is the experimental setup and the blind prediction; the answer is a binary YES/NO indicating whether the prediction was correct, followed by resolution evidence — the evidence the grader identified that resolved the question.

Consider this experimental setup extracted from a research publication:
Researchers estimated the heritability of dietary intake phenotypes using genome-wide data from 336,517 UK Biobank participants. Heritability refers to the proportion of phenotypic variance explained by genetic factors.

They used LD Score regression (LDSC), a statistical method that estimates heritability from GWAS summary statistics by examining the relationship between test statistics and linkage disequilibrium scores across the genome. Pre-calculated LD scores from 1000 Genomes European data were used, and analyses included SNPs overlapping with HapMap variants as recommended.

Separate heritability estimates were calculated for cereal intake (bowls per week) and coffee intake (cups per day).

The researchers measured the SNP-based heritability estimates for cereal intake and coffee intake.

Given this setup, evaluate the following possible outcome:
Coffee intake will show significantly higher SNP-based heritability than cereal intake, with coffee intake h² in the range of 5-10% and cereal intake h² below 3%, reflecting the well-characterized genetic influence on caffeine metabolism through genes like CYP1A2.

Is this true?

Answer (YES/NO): NO